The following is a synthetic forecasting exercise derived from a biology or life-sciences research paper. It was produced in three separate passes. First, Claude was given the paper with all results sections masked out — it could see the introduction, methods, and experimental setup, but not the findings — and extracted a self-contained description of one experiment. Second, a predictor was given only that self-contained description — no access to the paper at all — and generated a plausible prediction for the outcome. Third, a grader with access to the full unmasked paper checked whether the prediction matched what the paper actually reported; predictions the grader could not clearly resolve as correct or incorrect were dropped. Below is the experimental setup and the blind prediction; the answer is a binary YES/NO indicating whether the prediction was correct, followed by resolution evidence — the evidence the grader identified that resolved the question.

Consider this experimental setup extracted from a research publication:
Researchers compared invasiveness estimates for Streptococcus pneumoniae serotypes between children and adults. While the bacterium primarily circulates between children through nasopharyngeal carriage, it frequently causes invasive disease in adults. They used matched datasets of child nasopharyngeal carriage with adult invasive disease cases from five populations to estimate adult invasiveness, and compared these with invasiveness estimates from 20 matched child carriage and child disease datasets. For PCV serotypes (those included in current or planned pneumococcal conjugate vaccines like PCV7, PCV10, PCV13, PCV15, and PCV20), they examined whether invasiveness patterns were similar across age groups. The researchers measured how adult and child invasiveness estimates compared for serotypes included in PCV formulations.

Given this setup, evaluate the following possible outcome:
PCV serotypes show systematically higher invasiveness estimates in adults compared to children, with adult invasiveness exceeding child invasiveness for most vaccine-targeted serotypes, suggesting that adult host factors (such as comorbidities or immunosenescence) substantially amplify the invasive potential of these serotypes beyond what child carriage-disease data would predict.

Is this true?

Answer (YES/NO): NO